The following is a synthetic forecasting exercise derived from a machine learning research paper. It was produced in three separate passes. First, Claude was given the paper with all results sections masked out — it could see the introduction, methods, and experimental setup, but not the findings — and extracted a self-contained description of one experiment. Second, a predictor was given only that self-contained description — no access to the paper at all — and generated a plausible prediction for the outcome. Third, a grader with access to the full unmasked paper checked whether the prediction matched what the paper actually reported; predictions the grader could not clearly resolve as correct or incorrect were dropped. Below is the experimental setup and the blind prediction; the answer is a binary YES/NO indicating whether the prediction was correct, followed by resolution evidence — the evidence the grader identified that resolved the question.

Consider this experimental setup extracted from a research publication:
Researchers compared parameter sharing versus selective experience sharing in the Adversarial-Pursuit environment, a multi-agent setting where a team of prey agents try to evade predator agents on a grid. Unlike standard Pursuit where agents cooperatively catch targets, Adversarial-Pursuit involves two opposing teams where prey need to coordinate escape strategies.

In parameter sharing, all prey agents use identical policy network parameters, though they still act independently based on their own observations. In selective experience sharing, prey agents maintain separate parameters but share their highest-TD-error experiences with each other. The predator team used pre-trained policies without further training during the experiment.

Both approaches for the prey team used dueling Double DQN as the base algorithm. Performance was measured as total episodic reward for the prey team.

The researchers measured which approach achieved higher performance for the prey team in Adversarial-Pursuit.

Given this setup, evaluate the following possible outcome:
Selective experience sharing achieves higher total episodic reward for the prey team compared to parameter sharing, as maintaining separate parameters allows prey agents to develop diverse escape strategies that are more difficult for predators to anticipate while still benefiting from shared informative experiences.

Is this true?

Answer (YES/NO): NO